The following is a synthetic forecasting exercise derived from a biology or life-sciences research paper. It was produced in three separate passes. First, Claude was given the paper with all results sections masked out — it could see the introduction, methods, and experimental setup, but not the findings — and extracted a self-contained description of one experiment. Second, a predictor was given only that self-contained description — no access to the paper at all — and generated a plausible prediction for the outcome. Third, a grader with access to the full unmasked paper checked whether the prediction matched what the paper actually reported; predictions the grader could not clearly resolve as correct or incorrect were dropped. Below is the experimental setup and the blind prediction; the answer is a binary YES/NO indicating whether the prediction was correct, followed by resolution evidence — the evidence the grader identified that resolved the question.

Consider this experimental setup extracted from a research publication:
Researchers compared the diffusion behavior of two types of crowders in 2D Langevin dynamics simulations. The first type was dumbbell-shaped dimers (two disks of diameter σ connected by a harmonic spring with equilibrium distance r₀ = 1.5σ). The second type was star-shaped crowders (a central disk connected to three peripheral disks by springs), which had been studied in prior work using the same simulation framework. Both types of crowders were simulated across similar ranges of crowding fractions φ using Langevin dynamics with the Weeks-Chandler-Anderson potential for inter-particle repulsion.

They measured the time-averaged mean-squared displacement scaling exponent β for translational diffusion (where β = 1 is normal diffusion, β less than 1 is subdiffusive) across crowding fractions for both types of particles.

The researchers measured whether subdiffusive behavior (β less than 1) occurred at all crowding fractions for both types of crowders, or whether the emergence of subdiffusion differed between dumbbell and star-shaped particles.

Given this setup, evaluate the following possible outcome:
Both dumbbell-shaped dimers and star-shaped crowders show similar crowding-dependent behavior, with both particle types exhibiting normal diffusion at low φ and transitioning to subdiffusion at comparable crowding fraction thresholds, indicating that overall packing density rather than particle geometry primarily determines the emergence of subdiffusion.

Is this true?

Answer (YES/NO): NO